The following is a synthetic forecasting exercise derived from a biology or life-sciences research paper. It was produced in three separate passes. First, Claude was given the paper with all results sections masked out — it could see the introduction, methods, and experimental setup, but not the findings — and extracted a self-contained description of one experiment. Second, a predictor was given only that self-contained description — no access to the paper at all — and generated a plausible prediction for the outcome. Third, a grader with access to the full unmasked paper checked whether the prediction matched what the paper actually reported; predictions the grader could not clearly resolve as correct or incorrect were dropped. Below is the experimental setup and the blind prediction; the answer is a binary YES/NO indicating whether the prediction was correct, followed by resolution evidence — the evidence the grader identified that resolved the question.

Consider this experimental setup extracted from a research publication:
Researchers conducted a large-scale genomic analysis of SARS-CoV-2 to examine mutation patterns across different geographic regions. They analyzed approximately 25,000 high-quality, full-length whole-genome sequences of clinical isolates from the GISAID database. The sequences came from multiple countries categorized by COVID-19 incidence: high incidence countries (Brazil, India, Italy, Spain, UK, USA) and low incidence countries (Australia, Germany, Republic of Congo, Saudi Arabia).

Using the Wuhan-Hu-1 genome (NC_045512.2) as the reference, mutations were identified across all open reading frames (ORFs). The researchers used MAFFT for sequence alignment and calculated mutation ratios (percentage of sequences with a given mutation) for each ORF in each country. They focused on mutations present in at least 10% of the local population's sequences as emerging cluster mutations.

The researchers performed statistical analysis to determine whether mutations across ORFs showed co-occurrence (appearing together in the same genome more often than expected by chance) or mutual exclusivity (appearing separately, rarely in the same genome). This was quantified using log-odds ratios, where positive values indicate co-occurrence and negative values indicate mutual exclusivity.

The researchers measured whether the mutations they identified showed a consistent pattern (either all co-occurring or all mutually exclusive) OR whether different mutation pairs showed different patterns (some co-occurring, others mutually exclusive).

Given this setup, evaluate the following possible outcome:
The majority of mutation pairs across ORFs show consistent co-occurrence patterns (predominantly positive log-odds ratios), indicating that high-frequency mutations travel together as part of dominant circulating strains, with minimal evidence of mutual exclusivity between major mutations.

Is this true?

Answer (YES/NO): NO